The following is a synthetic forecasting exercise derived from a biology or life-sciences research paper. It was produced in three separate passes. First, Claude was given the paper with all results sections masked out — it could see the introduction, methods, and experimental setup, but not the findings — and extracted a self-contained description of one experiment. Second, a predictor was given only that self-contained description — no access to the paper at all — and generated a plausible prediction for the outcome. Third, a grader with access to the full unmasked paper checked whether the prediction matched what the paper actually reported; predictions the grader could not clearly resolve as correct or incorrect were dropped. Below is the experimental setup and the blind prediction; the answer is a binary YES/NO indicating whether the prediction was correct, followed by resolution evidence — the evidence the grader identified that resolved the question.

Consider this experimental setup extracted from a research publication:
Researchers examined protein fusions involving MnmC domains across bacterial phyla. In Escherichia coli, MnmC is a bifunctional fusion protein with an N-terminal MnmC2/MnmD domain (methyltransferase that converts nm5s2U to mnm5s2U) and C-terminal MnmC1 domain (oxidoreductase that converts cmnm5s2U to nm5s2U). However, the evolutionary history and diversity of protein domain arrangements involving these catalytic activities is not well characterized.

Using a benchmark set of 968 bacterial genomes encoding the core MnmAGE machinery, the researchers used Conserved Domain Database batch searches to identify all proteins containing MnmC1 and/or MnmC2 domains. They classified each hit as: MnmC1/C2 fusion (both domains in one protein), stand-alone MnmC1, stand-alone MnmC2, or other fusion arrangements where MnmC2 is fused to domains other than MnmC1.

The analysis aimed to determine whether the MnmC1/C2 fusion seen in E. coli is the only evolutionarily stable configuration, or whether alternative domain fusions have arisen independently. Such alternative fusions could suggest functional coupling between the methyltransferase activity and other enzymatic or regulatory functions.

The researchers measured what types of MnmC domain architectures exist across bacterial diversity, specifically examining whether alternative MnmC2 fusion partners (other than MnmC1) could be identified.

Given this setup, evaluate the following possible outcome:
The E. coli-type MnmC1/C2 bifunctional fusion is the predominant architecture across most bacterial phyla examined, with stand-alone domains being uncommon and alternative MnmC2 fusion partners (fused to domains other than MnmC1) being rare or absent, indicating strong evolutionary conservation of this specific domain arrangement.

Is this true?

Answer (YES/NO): NO